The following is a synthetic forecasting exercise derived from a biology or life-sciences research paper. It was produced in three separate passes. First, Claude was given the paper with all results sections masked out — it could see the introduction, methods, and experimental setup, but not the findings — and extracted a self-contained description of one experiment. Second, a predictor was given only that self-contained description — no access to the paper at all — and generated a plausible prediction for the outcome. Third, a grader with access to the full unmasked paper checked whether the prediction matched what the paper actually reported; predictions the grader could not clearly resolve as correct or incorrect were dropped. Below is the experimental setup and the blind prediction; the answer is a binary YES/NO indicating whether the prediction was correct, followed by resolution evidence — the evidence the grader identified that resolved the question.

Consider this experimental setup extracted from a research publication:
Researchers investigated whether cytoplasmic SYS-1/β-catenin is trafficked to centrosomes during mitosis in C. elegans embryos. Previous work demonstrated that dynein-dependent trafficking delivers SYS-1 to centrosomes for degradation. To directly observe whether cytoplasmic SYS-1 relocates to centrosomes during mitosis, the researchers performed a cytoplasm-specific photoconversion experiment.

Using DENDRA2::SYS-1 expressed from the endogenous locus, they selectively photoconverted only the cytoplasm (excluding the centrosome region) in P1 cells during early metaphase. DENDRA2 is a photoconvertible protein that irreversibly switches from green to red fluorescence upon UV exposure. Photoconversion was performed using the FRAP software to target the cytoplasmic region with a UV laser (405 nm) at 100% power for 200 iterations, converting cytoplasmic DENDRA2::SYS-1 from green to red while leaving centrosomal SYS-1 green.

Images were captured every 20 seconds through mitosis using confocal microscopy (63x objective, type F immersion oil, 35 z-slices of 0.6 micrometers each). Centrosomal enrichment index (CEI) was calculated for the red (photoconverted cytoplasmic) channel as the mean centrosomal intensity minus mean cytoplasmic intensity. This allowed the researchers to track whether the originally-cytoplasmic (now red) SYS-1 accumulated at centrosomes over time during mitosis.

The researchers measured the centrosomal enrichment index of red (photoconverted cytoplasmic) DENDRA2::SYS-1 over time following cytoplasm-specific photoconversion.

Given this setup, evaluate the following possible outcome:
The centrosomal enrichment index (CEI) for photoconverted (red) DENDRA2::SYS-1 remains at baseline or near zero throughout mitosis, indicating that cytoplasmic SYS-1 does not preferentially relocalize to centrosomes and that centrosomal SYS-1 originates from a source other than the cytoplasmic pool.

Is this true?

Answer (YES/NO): NO